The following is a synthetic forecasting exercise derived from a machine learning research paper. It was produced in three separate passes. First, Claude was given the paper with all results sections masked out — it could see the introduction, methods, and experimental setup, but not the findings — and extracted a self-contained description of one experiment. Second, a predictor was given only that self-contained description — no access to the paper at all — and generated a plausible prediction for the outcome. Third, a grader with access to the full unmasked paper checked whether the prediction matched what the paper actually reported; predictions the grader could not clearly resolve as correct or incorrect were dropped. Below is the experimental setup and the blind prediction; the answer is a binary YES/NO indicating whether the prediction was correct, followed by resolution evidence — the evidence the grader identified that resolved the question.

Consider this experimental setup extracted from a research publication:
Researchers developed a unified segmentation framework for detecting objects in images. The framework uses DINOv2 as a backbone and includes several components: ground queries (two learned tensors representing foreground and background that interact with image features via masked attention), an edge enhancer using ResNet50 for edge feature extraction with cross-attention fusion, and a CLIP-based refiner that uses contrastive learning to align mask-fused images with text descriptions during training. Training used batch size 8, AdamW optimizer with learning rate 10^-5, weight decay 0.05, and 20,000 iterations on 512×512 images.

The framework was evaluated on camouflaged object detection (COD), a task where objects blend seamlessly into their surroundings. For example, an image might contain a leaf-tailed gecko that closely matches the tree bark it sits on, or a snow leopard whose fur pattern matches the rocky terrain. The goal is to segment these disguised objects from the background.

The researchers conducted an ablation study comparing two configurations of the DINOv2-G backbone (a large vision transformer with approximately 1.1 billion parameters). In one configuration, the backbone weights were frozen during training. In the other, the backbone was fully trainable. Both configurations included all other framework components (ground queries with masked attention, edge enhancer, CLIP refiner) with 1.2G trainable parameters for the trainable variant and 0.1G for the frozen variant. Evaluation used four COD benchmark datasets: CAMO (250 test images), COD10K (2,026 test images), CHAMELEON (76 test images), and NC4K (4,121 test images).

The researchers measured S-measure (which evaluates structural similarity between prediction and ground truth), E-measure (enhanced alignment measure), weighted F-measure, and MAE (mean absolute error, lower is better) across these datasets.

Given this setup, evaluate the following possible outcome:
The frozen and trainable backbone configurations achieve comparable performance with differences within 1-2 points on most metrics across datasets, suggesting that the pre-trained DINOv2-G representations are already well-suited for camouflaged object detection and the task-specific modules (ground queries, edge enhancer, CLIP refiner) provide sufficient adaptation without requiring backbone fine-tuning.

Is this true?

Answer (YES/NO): YES